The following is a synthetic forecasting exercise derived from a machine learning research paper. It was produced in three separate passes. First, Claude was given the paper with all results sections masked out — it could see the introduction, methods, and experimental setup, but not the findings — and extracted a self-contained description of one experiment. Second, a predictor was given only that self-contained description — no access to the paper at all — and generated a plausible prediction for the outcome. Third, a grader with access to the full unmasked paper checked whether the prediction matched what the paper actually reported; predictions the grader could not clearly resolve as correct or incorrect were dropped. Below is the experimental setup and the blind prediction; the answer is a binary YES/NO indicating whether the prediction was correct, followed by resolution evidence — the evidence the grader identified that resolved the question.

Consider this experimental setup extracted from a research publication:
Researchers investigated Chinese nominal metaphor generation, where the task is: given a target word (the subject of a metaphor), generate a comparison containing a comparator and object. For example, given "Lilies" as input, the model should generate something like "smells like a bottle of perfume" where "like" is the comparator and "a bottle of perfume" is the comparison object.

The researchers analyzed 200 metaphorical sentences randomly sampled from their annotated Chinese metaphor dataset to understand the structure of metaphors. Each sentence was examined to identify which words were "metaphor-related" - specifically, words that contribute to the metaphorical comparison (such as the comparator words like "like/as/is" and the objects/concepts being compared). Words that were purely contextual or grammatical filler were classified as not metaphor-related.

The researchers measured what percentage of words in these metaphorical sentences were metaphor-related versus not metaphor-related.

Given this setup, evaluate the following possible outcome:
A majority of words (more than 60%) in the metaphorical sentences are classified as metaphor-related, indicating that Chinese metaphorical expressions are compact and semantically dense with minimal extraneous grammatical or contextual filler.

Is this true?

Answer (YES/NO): NO